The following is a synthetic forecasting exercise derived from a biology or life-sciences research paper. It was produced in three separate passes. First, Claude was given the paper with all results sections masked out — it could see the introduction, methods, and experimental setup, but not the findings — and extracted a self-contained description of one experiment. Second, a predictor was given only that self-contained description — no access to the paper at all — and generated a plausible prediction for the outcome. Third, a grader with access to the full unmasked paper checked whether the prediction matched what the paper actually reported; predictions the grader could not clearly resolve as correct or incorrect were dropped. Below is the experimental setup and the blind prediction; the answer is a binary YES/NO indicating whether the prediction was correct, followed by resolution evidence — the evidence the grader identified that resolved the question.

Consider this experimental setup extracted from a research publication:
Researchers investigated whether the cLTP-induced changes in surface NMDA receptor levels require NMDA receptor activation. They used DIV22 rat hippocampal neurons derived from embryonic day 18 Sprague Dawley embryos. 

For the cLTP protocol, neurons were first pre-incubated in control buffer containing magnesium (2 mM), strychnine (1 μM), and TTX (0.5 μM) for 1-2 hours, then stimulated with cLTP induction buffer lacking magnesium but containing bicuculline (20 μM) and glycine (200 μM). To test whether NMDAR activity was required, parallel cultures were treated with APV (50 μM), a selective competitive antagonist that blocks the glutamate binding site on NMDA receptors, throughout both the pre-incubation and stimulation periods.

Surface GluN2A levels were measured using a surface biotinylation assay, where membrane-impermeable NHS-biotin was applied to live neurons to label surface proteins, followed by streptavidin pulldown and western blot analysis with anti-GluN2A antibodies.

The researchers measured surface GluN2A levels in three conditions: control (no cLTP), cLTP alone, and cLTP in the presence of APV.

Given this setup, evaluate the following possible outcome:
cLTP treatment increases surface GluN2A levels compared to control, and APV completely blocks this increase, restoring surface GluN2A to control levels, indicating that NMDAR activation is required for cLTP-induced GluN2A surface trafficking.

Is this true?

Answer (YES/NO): YES